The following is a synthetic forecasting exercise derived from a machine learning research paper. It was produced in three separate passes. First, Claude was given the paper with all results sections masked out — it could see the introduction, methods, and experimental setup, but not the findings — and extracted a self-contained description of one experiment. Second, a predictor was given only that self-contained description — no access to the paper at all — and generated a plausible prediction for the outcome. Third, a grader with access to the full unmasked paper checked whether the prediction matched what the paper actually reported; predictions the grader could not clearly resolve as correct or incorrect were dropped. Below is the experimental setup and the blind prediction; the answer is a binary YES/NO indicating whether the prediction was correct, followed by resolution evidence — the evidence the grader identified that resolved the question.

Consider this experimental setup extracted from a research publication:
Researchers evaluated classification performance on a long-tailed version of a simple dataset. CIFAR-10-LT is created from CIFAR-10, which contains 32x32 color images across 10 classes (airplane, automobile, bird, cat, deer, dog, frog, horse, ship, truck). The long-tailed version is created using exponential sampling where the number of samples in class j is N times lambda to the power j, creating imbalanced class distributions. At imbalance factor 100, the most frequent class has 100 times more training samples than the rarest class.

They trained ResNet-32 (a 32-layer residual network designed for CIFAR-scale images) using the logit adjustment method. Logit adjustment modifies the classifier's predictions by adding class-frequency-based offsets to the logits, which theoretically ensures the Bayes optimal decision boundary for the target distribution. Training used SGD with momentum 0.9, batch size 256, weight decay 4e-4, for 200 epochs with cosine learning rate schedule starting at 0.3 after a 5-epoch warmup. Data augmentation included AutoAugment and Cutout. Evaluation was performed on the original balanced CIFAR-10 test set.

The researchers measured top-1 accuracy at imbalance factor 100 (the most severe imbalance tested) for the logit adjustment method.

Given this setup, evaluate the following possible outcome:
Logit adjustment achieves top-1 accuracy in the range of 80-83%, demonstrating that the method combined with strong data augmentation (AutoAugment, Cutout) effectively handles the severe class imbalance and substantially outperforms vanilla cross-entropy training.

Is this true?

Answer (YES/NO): NO